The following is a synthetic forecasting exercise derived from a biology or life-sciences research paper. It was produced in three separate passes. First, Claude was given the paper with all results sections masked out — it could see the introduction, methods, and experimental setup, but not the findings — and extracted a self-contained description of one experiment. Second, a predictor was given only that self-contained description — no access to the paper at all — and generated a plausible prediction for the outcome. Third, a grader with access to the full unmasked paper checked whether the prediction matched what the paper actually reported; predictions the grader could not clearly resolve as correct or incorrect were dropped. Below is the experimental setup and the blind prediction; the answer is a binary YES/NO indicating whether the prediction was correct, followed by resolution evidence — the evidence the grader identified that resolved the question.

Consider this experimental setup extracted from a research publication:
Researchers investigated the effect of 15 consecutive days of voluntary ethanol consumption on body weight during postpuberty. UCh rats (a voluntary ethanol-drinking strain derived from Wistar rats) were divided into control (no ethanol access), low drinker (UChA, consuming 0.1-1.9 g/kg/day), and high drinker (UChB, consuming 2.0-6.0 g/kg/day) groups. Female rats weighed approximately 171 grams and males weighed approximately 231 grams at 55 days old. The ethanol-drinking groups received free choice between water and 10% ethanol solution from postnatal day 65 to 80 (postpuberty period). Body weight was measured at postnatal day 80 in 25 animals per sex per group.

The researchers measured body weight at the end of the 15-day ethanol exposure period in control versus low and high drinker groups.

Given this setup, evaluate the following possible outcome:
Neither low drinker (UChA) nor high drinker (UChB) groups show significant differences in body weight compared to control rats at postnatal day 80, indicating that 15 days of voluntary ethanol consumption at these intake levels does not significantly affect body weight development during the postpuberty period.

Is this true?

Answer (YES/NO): NO